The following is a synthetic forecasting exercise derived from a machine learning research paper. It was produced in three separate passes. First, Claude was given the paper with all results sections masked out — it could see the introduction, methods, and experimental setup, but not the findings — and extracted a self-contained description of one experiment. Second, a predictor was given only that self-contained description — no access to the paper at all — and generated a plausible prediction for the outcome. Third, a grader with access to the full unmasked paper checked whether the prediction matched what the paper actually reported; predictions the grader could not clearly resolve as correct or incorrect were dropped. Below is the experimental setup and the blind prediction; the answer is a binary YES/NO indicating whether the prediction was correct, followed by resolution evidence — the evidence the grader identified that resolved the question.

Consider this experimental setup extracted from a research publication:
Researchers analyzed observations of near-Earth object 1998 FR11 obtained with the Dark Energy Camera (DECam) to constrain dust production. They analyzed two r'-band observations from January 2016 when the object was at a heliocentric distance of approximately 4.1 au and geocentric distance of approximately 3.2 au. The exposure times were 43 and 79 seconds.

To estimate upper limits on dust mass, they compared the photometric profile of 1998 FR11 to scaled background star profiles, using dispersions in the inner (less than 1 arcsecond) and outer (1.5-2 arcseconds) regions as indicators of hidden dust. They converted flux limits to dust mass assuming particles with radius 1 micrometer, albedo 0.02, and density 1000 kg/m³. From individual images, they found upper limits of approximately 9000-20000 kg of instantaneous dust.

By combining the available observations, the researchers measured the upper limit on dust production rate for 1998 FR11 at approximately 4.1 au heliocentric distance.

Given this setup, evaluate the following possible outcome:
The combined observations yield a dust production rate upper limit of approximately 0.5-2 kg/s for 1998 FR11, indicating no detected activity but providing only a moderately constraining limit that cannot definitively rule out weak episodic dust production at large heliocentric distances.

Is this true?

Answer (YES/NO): NO